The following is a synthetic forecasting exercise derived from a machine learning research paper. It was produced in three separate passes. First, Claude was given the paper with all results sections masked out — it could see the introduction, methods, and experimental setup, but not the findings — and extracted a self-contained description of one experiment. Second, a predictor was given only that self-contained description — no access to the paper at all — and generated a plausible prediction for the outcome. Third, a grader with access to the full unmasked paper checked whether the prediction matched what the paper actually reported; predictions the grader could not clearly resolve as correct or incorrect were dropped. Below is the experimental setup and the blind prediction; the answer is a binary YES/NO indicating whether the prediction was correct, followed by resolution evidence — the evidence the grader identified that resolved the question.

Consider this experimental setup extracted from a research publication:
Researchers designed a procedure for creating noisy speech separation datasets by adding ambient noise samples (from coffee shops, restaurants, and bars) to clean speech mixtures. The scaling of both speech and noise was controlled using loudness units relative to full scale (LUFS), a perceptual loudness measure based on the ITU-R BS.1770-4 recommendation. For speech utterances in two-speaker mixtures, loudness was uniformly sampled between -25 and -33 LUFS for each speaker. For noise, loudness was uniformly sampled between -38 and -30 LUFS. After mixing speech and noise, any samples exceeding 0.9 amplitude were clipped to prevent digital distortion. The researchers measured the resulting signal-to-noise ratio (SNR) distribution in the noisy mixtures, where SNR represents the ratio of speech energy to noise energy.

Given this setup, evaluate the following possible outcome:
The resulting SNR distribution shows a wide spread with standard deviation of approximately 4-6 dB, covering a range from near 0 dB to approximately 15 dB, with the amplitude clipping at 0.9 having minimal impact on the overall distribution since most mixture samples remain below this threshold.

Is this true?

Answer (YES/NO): NO